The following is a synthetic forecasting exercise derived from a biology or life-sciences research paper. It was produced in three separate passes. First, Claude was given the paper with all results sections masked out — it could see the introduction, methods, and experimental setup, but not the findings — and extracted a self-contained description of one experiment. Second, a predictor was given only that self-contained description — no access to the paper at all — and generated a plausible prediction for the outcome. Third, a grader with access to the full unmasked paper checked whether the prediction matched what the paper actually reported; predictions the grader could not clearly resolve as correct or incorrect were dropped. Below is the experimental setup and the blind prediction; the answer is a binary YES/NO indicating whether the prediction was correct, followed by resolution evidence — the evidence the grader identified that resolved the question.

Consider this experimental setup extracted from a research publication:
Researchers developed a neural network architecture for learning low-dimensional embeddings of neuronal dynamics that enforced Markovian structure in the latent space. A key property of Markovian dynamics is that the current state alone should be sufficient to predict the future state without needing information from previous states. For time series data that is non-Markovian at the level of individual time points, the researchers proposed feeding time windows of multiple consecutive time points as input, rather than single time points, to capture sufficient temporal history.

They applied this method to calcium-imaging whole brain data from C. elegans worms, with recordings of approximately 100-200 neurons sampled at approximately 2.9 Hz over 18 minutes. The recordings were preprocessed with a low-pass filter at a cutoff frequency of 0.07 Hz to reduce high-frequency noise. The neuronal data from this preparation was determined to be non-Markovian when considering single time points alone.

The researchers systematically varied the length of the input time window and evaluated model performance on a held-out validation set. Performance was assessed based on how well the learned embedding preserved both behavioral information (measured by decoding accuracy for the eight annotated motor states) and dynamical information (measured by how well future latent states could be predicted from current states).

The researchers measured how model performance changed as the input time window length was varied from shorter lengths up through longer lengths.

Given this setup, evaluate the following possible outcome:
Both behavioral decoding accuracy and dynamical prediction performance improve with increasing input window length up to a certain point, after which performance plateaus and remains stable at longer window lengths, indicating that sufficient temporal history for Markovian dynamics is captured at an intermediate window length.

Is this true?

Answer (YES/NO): YES